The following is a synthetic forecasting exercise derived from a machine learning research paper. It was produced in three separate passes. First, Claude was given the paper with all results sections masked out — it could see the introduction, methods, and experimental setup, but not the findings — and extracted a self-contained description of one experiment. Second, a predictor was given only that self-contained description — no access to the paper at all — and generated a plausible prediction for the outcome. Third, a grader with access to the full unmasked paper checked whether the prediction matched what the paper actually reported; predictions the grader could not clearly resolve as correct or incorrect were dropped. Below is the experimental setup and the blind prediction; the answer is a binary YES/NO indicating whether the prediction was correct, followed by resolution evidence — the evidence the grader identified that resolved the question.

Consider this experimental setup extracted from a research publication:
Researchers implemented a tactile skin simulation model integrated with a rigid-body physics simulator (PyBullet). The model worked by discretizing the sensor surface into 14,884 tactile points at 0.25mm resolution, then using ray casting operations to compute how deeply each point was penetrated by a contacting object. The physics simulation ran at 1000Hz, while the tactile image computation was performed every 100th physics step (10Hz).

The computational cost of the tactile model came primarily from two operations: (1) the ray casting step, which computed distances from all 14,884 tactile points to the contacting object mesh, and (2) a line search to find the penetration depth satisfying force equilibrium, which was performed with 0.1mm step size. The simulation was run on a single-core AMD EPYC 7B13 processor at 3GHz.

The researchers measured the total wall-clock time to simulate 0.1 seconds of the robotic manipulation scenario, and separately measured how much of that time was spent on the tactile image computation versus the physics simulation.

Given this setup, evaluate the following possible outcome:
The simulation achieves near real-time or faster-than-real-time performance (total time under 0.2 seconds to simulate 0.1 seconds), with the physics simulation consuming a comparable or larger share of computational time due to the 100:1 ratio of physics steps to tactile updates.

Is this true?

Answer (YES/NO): YES